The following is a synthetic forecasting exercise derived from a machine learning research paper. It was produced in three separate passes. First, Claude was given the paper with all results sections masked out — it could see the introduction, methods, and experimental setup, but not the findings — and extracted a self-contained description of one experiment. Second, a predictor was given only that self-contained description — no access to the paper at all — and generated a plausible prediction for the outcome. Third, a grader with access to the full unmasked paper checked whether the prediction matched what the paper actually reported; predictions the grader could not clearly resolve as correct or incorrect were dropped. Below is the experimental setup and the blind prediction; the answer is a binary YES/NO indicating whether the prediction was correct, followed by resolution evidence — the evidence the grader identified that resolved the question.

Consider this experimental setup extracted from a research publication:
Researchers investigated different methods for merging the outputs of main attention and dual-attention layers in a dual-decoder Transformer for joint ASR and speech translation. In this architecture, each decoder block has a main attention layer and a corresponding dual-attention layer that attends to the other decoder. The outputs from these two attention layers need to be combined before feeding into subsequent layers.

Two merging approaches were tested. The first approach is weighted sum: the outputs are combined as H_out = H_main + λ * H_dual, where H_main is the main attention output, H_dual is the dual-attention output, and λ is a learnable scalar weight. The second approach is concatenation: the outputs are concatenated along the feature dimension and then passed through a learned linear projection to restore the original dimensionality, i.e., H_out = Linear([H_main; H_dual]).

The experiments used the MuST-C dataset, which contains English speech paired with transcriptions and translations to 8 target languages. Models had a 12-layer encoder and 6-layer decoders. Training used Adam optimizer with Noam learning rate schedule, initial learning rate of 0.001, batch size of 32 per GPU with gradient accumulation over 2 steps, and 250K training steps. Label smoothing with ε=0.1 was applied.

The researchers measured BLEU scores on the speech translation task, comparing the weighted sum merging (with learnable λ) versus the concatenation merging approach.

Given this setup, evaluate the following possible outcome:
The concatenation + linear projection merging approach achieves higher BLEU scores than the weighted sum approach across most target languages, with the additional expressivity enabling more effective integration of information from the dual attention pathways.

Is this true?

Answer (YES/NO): NO